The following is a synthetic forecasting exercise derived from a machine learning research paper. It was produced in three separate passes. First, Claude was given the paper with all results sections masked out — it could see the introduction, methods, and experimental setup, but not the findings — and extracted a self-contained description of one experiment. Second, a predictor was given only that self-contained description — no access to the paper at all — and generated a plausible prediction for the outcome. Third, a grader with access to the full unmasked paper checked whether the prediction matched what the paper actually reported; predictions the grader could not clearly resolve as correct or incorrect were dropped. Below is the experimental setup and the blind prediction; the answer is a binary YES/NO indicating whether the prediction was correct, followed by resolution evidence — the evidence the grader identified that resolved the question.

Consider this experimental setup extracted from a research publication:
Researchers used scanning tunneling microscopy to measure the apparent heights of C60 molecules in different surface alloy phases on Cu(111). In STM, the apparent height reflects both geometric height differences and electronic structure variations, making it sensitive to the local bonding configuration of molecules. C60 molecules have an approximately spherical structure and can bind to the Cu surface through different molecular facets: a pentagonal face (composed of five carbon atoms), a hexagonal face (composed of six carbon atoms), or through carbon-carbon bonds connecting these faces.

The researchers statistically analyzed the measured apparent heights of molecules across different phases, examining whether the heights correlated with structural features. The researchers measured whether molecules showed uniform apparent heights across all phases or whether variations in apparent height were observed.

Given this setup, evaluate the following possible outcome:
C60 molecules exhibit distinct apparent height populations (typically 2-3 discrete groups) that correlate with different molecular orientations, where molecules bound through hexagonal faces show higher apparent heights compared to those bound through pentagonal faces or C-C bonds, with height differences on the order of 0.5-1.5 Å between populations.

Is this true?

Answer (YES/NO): NO